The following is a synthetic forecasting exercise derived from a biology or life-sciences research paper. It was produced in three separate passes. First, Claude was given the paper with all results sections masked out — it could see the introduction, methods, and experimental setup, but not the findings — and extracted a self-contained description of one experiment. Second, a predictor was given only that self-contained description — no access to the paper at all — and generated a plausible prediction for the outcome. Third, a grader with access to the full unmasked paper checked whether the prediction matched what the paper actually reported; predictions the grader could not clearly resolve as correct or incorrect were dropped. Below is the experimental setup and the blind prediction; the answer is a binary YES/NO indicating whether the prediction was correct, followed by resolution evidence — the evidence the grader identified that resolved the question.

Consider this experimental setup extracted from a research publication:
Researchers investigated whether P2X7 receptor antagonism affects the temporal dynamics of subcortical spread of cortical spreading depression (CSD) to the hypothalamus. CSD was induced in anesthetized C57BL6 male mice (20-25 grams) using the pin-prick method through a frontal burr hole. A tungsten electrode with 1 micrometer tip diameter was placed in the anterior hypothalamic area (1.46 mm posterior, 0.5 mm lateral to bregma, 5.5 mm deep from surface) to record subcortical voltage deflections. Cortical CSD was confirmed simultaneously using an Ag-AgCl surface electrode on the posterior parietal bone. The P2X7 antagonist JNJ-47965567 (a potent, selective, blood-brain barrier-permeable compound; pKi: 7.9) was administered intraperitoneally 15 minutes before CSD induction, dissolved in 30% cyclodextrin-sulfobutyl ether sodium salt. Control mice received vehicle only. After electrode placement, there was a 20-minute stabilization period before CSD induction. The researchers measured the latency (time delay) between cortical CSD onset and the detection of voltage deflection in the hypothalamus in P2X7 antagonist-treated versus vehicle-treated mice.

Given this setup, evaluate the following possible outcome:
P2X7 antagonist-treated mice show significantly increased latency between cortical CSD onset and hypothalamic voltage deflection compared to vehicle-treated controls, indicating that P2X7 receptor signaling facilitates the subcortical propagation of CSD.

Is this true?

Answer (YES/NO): YES